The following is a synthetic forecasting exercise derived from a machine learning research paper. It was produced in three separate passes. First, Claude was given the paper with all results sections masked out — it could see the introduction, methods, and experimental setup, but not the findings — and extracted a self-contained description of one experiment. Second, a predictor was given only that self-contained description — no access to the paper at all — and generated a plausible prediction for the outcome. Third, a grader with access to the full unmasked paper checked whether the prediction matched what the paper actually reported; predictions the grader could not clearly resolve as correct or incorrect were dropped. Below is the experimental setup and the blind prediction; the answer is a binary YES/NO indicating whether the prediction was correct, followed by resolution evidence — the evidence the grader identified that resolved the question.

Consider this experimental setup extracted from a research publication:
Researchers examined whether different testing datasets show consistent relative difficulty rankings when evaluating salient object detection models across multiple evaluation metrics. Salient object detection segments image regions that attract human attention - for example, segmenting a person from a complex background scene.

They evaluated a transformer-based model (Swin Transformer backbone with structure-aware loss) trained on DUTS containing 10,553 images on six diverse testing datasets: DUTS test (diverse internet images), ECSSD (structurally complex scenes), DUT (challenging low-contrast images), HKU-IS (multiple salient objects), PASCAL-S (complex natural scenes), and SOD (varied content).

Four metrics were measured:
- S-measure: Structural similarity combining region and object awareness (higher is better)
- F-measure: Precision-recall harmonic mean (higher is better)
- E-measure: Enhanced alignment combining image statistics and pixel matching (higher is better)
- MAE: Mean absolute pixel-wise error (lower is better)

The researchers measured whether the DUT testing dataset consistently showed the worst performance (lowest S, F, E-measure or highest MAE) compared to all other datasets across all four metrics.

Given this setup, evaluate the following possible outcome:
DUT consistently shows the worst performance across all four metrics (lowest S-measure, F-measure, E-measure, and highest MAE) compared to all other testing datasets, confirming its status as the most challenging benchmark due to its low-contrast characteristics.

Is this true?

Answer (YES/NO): NO